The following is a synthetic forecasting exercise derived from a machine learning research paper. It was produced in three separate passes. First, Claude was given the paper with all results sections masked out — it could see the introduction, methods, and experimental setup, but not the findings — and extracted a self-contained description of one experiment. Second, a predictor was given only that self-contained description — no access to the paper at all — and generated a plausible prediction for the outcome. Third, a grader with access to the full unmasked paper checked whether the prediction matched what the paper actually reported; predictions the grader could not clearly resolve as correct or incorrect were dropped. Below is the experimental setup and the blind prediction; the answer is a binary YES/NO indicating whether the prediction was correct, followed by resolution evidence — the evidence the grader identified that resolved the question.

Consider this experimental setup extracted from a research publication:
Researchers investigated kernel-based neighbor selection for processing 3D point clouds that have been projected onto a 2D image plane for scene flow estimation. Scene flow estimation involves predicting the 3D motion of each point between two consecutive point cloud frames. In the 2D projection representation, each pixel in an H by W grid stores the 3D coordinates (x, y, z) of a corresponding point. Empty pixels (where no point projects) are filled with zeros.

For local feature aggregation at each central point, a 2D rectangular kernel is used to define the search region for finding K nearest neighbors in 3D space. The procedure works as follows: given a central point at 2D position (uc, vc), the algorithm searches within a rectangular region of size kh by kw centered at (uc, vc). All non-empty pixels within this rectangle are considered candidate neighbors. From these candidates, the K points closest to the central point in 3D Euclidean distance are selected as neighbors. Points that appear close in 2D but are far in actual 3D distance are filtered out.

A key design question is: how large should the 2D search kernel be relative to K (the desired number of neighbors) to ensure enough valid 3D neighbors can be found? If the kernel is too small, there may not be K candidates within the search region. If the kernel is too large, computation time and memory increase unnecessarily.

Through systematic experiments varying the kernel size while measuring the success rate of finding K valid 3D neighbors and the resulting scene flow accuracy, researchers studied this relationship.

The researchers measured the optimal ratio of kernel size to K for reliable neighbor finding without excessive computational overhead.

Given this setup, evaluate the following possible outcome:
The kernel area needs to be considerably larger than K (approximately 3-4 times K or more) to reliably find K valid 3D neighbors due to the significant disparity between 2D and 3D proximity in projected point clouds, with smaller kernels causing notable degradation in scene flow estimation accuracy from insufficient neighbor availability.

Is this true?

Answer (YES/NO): YES